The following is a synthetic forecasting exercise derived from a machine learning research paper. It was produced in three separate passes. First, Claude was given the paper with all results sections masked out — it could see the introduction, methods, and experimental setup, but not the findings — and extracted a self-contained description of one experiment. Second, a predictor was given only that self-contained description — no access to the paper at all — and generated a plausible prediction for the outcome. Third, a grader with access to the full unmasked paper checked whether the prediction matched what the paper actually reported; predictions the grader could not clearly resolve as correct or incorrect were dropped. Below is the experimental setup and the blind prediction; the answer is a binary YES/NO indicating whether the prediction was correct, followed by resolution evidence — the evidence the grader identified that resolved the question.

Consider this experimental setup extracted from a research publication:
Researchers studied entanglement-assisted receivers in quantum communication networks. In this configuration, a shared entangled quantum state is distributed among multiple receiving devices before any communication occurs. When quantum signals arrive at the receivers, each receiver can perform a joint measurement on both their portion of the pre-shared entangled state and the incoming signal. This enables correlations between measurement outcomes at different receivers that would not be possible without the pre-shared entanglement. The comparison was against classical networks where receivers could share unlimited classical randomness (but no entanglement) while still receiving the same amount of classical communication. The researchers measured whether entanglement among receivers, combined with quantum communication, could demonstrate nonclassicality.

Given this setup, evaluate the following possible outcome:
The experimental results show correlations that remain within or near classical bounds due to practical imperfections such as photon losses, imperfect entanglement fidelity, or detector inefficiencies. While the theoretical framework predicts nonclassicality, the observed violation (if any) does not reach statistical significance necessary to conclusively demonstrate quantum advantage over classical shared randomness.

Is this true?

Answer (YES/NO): NO